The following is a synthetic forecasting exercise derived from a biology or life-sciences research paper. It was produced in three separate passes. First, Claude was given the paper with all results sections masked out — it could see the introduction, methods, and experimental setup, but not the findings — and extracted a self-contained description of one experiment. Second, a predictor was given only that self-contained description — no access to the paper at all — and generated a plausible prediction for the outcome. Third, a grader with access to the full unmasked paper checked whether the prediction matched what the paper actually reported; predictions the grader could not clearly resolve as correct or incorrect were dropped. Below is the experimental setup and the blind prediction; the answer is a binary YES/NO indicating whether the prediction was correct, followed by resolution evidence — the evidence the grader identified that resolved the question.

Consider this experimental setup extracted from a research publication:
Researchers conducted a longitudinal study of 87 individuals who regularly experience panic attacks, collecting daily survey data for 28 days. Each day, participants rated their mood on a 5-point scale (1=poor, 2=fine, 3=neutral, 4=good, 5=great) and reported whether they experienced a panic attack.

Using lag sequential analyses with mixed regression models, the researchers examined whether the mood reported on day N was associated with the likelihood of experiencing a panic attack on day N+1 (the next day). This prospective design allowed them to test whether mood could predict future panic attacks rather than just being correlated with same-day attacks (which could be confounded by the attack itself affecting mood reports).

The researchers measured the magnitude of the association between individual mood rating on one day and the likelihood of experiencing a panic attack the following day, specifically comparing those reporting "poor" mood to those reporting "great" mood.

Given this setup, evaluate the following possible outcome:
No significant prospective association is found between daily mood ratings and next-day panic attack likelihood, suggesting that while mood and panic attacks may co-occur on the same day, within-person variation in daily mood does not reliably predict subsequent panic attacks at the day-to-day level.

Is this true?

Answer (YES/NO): NO